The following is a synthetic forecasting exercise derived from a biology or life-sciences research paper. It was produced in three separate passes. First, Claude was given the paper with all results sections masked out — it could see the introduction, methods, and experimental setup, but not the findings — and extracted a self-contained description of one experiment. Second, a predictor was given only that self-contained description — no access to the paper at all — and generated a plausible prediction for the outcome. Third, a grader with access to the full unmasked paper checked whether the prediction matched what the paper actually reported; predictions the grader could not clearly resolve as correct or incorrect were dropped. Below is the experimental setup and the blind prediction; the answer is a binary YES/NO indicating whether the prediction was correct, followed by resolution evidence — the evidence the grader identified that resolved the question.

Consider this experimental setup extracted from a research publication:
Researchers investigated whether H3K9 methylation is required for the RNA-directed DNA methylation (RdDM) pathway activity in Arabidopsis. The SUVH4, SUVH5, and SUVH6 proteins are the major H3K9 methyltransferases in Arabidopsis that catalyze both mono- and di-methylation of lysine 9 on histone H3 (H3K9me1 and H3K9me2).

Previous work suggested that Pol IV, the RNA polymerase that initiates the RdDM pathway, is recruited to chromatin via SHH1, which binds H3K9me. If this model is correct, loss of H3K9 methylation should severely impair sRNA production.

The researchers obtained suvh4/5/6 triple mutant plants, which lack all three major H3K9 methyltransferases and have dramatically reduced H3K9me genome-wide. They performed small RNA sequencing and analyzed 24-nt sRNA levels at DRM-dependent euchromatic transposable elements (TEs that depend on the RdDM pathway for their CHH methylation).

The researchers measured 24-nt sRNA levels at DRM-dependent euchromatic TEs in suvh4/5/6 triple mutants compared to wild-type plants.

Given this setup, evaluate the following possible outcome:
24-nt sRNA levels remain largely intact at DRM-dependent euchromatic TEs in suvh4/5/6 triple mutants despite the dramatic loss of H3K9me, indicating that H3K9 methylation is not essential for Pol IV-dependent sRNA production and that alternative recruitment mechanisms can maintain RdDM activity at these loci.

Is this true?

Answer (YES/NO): YES